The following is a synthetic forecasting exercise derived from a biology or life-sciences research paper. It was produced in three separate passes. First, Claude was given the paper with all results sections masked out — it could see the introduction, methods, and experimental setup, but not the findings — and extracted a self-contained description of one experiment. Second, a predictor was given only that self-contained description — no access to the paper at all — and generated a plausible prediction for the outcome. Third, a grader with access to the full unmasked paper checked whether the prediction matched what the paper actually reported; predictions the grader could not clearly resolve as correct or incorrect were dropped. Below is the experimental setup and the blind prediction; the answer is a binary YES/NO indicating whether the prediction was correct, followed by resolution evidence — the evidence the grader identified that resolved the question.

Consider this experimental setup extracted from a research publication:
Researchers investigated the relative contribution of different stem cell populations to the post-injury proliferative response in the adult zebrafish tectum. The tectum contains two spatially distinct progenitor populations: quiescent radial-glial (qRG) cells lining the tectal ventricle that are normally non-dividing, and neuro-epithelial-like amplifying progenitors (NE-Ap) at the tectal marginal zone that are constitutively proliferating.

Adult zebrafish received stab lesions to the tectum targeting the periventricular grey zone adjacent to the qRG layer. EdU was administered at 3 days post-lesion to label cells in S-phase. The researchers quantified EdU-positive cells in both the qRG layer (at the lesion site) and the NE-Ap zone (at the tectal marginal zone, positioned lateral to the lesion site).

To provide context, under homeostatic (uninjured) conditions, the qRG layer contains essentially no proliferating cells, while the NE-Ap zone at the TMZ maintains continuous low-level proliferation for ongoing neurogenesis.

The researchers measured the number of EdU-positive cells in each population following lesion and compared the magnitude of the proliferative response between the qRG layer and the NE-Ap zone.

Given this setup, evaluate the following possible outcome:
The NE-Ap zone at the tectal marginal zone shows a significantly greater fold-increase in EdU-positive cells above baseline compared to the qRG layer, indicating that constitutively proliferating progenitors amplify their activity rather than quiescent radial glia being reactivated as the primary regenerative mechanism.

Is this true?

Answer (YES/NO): NO